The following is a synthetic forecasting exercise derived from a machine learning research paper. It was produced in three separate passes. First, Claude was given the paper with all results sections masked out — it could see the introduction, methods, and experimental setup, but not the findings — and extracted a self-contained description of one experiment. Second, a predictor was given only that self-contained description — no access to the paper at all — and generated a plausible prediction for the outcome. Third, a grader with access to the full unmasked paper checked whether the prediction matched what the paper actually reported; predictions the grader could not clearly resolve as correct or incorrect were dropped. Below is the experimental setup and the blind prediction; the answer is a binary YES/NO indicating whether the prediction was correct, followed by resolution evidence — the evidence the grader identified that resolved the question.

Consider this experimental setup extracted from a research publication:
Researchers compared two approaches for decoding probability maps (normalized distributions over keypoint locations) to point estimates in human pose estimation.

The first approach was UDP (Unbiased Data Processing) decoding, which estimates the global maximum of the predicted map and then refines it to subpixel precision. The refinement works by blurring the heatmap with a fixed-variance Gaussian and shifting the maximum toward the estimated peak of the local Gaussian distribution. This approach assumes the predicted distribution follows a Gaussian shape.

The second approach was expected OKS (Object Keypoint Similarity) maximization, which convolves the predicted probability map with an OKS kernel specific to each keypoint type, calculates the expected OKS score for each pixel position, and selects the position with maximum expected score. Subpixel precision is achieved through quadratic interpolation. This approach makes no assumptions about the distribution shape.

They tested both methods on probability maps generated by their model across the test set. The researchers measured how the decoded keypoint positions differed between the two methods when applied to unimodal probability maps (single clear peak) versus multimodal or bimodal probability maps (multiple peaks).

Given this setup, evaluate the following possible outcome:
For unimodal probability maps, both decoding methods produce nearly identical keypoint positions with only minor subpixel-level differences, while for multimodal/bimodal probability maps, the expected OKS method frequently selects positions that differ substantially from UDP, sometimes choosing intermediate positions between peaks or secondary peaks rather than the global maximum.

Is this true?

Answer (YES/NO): YES